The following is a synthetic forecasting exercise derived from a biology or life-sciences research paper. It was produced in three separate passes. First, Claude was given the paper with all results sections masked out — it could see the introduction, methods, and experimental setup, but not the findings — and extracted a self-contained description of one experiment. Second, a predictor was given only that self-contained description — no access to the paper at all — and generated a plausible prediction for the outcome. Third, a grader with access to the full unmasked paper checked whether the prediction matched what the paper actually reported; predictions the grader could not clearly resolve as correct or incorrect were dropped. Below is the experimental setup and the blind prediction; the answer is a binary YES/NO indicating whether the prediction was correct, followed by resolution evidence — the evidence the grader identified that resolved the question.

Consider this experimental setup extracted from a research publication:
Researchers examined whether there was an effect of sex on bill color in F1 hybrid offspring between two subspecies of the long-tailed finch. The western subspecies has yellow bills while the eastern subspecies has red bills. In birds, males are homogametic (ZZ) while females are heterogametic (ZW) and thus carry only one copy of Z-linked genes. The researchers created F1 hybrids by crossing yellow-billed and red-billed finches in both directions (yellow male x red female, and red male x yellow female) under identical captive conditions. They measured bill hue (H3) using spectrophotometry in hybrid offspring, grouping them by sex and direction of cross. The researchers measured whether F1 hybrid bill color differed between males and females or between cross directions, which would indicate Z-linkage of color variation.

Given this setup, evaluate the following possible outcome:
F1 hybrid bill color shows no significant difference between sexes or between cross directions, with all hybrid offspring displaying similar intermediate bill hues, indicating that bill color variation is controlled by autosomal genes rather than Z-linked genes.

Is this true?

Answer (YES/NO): NO